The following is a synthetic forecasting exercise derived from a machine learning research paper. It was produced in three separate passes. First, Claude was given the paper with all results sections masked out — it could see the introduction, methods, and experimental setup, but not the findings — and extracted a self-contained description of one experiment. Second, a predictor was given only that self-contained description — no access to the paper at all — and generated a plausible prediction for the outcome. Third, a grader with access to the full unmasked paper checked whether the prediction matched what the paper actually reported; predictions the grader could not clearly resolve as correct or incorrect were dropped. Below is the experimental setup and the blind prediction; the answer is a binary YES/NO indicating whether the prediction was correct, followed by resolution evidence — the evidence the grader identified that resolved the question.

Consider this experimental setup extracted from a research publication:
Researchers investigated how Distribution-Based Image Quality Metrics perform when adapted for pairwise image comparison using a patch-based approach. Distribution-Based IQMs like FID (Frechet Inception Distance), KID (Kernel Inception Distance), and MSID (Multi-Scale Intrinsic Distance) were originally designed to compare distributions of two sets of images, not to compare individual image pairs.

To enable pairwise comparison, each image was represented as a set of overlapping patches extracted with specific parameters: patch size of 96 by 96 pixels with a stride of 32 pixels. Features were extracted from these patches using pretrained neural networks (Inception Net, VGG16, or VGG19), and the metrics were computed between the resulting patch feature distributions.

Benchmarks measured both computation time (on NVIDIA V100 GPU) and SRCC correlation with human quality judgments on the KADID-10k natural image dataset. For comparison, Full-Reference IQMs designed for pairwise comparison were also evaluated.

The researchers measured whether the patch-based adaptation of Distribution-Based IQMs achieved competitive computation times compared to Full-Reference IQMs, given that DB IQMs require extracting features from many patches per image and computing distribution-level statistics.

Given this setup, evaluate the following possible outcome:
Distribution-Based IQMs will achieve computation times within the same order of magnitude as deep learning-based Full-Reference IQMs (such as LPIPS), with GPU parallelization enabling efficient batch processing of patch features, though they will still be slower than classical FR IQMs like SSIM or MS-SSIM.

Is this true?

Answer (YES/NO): NO